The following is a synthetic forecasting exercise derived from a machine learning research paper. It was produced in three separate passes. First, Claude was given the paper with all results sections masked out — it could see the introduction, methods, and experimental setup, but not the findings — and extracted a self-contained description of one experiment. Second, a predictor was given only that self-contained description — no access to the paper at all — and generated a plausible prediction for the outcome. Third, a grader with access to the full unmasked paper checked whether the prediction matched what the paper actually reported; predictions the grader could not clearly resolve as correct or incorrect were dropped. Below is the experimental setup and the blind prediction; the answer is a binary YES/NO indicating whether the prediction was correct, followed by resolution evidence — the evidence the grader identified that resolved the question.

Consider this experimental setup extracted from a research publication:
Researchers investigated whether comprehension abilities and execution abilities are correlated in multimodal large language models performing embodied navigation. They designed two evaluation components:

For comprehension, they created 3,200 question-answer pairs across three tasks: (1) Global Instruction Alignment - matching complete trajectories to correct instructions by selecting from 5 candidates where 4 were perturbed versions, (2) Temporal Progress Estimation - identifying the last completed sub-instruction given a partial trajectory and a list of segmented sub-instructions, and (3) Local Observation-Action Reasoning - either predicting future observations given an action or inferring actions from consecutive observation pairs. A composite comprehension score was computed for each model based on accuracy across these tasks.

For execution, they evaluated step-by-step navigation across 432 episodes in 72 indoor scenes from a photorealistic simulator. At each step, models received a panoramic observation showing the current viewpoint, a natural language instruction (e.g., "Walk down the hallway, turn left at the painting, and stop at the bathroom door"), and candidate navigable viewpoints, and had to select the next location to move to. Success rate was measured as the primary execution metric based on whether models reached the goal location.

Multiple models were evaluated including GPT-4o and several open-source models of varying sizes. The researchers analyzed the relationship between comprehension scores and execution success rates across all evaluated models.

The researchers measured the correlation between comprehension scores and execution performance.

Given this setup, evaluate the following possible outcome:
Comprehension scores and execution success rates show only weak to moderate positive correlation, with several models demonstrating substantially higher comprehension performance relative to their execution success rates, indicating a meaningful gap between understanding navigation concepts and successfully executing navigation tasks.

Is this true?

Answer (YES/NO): NO